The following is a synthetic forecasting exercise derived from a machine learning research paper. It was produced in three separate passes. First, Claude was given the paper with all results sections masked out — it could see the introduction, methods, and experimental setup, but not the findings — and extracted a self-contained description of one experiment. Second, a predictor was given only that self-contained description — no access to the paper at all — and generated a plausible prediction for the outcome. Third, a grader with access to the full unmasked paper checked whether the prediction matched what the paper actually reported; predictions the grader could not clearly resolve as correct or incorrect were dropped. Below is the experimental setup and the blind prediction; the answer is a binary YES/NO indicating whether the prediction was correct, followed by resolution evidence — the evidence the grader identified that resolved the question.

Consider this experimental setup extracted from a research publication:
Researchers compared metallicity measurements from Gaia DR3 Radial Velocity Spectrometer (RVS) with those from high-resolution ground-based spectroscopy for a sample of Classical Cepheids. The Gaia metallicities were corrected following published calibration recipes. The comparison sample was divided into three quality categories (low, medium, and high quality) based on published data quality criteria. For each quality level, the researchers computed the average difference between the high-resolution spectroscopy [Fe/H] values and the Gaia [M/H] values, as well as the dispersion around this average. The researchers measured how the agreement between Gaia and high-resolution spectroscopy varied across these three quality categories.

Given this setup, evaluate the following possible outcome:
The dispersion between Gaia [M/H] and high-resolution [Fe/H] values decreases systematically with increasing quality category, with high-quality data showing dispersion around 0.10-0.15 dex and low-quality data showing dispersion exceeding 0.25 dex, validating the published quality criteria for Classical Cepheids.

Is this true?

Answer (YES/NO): NO